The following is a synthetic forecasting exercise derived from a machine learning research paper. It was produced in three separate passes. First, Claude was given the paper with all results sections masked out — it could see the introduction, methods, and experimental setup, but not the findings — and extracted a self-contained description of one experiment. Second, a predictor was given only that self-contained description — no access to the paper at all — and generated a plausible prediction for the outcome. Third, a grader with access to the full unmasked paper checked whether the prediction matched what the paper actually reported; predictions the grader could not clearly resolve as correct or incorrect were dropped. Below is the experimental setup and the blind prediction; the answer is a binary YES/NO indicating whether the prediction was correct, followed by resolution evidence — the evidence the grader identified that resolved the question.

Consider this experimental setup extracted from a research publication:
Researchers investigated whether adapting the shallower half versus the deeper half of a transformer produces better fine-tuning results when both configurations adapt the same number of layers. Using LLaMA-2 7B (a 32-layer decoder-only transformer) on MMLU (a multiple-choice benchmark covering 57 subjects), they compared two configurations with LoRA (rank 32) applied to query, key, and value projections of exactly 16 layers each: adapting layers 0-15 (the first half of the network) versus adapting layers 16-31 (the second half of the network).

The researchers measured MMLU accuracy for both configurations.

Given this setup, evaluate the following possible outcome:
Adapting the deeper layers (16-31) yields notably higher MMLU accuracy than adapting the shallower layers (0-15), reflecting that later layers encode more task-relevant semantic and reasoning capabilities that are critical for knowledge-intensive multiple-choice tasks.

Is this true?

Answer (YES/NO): NO